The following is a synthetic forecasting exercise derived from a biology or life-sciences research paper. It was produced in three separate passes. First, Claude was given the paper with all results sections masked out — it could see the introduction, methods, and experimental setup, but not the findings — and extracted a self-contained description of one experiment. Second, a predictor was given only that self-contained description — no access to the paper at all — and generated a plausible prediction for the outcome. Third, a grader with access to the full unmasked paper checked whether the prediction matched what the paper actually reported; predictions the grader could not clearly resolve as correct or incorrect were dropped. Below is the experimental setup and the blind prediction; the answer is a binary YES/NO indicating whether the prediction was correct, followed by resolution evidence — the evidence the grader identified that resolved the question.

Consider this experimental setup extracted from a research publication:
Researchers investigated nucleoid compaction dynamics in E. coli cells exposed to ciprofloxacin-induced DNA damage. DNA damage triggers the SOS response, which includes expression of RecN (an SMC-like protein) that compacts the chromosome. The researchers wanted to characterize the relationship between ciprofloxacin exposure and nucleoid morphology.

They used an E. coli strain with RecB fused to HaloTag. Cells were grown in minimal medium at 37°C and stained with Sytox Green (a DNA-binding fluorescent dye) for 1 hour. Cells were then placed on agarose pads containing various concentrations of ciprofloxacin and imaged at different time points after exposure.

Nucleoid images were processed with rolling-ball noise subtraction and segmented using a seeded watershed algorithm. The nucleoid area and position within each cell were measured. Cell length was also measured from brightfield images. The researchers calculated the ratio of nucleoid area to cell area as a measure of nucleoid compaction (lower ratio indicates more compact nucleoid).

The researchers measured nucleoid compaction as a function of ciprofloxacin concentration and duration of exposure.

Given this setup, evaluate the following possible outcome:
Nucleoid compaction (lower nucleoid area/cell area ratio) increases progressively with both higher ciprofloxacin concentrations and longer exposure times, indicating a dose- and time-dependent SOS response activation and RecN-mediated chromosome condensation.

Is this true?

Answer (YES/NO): YES